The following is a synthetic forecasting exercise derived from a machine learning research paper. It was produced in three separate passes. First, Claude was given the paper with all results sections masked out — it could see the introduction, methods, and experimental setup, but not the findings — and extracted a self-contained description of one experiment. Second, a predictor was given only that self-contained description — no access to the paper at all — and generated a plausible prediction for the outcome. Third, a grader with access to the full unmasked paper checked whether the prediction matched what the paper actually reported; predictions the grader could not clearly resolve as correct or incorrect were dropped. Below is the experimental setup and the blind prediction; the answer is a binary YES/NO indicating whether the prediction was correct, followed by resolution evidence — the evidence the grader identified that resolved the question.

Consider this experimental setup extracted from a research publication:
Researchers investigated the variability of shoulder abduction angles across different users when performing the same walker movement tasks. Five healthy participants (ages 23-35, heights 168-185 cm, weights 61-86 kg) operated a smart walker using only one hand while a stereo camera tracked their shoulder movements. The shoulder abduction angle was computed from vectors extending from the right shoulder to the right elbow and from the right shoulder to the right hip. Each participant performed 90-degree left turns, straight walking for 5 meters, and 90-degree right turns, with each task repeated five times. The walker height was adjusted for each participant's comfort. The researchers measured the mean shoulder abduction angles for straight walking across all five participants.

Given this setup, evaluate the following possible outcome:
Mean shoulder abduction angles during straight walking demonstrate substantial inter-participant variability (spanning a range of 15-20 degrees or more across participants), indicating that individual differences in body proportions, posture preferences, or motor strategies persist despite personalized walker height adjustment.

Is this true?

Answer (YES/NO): NO